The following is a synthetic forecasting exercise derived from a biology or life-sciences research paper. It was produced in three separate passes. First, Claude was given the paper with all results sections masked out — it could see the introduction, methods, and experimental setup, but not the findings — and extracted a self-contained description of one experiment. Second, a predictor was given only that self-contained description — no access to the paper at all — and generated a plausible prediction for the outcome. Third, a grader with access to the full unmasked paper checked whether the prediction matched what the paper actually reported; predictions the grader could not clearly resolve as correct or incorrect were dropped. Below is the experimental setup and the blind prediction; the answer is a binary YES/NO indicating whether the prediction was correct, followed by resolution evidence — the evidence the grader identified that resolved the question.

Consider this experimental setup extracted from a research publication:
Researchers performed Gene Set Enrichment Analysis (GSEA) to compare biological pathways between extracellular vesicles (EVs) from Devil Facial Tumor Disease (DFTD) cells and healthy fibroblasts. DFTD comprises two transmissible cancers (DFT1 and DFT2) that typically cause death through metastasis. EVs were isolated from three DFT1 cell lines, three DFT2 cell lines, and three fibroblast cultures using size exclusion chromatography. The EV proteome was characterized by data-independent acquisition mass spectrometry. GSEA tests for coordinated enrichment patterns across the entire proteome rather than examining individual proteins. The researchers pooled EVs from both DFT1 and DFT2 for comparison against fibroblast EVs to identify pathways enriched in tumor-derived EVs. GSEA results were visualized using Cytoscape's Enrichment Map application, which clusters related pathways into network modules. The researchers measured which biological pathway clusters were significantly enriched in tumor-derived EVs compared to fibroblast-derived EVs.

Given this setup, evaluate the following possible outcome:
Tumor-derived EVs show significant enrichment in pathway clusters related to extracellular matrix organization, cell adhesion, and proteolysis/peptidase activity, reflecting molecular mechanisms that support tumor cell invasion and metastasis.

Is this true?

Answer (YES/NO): NO